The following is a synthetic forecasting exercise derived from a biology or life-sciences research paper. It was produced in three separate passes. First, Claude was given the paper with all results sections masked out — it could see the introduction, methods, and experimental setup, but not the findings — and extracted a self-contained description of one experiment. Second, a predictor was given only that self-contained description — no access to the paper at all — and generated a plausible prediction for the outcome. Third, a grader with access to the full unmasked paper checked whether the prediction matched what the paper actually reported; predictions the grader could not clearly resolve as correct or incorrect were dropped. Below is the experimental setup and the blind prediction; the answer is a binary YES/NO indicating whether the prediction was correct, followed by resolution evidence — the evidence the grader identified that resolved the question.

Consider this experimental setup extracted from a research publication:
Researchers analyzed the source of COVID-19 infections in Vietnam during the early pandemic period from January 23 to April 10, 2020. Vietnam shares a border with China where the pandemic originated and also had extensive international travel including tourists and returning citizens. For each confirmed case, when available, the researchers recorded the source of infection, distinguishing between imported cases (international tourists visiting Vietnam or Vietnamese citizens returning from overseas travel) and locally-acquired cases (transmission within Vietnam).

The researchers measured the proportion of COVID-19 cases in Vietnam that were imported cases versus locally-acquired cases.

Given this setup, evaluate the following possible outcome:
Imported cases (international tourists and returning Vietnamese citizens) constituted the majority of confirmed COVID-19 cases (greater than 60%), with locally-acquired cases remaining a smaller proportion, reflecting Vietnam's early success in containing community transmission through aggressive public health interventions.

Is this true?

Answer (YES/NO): YES